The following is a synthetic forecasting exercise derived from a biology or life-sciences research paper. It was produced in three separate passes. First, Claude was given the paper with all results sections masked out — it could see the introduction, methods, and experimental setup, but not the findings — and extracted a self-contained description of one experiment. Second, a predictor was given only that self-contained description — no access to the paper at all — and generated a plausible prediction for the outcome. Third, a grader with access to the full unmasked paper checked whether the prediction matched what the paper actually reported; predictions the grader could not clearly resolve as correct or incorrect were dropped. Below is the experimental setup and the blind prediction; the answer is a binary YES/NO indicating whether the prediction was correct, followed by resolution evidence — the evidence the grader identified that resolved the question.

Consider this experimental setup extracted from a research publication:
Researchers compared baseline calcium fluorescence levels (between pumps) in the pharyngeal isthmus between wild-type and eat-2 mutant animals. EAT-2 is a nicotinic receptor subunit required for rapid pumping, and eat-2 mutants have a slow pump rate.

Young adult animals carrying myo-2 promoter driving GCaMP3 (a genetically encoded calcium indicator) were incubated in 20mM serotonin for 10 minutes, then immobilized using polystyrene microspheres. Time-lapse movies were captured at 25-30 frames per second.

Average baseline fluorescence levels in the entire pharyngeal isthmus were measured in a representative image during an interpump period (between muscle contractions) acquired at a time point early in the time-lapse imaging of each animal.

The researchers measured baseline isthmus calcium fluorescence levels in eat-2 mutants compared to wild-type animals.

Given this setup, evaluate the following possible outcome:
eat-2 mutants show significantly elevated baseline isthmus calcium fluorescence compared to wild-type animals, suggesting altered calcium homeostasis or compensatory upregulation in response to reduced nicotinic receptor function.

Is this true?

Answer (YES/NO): NO